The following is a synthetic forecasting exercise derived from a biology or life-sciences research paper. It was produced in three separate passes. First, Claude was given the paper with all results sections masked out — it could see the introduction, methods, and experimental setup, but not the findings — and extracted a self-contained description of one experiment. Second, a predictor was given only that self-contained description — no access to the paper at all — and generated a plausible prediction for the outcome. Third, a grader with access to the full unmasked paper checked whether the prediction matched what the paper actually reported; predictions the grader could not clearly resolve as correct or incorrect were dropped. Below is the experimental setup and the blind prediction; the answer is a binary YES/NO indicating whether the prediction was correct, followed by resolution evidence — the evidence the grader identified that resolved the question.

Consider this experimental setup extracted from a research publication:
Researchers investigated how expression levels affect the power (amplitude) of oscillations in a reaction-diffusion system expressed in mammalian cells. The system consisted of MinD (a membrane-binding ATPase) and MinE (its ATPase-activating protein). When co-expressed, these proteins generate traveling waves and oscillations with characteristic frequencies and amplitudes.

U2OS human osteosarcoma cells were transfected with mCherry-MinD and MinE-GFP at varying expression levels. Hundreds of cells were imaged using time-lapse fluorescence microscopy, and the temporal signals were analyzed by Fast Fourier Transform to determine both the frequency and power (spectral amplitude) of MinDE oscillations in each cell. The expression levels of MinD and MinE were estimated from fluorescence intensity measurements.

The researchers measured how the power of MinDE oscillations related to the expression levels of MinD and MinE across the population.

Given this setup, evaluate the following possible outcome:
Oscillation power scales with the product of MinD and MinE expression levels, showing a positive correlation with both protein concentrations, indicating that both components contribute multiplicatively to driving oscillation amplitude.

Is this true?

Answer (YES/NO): NO